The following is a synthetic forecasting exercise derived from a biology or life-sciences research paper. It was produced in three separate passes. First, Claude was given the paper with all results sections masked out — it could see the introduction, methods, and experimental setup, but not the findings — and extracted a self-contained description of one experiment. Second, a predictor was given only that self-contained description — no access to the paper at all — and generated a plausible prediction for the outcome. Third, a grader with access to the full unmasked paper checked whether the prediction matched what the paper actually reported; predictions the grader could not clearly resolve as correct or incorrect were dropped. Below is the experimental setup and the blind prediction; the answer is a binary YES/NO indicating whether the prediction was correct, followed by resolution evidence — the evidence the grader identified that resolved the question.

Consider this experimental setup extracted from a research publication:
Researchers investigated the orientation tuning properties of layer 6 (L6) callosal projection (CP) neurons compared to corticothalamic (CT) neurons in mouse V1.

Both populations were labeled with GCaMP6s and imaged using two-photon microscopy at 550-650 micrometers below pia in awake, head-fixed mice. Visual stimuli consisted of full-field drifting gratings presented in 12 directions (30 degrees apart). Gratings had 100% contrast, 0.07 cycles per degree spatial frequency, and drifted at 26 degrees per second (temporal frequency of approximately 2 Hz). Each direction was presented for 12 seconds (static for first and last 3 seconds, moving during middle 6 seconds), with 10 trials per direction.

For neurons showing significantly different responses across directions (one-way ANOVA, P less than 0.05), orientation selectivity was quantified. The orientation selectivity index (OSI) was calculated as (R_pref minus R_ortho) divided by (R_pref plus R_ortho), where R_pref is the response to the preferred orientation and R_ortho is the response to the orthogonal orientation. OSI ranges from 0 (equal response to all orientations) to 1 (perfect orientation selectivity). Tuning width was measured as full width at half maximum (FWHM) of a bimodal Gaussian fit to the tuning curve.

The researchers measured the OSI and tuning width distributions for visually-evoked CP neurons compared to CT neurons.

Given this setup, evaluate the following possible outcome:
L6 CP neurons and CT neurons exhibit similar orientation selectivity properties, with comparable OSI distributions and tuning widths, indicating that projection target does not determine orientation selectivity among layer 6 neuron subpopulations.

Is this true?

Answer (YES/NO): NO